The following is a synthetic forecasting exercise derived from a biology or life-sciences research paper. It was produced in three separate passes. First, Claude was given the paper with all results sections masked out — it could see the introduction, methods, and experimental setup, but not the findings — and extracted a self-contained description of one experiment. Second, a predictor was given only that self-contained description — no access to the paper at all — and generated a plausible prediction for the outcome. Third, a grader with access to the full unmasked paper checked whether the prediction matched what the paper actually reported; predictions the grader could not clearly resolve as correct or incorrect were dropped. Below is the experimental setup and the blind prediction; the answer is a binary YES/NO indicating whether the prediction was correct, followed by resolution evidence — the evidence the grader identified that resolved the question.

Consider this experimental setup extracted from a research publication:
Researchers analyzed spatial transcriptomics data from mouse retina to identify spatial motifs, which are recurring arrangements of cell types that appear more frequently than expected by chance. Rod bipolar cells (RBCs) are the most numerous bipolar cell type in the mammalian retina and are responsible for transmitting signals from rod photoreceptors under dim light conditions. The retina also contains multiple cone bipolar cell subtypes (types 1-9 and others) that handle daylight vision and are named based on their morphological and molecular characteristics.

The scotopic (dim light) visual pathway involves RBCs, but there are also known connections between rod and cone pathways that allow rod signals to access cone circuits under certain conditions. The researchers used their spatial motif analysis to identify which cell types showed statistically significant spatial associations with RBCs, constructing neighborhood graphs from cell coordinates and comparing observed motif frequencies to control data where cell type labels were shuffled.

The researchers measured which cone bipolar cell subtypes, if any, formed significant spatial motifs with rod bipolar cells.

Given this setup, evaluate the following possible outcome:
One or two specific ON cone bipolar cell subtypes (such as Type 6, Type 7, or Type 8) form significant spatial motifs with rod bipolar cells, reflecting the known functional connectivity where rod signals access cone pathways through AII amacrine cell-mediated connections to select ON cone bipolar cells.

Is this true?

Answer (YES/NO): NO